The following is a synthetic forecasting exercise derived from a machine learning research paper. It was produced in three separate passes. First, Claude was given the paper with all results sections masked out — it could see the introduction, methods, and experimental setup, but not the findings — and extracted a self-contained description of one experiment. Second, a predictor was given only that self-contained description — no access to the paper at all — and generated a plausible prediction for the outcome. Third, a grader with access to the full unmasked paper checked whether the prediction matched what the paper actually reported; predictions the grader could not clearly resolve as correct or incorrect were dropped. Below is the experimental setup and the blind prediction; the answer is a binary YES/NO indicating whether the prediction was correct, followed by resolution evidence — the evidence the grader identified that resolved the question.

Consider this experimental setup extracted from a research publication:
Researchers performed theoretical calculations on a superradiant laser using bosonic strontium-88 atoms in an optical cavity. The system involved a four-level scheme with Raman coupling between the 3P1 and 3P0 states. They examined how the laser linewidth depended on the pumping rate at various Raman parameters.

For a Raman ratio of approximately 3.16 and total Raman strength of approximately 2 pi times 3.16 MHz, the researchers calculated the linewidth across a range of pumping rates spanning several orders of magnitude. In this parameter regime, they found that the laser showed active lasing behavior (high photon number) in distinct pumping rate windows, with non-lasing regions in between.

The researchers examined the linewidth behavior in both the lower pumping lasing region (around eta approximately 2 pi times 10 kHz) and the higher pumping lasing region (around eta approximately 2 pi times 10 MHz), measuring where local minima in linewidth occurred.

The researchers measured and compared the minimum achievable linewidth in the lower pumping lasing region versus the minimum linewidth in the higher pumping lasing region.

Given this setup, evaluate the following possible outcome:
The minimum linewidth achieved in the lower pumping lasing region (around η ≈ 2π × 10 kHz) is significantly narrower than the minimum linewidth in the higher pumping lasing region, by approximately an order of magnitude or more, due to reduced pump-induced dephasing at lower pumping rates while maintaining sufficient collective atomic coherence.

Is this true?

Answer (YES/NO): YES